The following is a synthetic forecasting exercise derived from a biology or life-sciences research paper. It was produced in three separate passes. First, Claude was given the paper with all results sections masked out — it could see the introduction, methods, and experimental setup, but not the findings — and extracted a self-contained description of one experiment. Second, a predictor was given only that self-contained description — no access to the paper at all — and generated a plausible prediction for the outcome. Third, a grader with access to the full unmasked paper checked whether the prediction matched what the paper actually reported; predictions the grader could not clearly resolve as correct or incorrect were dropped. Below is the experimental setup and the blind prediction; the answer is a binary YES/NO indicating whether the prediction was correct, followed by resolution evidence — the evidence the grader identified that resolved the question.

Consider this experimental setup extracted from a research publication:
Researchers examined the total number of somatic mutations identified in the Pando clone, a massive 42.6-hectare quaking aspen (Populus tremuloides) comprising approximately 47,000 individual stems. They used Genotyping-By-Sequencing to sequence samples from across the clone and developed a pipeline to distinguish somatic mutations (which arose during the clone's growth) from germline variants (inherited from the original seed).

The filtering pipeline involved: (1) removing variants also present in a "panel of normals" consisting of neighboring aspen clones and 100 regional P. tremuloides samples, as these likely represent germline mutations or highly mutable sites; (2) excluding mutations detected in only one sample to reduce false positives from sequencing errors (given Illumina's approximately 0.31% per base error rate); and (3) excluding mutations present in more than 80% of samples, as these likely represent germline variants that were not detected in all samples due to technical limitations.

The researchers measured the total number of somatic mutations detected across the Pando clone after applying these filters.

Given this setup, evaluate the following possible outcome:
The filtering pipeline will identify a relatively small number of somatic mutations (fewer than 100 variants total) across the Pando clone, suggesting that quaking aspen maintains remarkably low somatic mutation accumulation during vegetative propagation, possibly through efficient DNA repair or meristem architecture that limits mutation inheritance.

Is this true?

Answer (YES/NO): NO